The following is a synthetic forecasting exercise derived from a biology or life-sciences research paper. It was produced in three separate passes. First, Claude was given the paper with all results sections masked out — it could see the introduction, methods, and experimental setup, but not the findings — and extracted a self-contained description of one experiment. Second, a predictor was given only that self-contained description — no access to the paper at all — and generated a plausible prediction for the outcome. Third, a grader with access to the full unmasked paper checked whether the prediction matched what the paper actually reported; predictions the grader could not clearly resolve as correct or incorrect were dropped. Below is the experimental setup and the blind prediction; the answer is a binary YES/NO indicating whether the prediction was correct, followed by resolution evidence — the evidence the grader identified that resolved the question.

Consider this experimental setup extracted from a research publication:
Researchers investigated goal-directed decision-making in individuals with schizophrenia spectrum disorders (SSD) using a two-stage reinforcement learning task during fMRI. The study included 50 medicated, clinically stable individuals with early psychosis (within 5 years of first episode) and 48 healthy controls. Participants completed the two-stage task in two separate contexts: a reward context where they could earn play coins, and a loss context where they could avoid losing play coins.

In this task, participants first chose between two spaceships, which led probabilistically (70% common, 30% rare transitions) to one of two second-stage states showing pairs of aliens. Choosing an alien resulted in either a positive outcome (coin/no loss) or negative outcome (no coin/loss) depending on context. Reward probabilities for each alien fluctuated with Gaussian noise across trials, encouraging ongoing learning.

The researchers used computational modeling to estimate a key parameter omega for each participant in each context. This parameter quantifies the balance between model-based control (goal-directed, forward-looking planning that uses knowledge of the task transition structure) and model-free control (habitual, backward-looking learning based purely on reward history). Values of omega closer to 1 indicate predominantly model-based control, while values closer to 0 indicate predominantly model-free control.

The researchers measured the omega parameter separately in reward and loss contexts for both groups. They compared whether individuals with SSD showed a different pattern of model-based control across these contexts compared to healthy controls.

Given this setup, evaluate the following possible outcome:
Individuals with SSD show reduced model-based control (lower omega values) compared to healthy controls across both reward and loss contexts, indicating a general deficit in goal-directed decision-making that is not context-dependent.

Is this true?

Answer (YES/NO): NO